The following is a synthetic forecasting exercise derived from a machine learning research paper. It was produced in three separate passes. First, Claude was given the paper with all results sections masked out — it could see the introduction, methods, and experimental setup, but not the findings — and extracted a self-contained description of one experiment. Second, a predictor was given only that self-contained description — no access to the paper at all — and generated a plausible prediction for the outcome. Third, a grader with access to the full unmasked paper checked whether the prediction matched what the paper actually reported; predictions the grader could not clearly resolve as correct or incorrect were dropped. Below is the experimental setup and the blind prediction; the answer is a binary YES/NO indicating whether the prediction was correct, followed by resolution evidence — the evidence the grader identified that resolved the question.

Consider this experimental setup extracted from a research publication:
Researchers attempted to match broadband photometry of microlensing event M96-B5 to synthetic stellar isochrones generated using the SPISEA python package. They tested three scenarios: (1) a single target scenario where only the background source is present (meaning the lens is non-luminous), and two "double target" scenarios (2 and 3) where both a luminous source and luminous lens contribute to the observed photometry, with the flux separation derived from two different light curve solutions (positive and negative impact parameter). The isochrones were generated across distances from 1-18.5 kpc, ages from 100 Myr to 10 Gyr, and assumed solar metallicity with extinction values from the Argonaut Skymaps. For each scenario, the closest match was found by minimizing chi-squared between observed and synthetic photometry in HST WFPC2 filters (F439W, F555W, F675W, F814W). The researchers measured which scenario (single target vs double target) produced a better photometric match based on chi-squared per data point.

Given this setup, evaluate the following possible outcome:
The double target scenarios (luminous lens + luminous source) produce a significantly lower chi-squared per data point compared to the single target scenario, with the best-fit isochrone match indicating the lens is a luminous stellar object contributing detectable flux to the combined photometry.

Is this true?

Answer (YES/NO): NO